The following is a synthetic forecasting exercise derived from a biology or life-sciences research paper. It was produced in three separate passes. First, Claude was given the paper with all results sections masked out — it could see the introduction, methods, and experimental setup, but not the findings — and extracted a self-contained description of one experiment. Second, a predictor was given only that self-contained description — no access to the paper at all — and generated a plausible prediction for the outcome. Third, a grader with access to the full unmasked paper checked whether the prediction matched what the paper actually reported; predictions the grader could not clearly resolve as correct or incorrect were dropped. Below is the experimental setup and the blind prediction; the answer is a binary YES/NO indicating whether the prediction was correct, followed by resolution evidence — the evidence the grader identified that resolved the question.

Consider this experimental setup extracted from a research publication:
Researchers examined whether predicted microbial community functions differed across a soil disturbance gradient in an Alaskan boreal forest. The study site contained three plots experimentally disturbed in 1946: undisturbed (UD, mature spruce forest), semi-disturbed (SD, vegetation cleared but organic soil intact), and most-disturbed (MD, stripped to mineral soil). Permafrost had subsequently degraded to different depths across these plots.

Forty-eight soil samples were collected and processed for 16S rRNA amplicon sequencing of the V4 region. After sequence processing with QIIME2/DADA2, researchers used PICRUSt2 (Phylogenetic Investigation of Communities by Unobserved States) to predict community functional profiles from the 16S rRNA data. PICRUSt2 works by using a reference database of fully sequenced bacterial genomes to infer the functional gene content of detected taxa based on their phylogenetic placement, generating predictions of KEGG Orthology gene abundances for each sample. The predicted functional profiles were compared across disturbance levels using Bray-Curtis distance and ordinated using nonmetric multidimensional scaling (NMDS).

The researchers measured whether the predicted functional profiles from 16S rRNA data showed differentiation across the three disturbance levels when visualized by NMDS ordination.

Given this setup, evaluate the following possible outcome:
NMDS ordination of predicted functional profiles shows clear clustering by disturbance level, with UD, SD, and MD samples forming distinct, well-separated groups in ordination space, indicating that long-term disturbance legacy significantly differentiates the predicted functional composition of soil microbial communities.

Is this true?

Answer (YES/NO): NO